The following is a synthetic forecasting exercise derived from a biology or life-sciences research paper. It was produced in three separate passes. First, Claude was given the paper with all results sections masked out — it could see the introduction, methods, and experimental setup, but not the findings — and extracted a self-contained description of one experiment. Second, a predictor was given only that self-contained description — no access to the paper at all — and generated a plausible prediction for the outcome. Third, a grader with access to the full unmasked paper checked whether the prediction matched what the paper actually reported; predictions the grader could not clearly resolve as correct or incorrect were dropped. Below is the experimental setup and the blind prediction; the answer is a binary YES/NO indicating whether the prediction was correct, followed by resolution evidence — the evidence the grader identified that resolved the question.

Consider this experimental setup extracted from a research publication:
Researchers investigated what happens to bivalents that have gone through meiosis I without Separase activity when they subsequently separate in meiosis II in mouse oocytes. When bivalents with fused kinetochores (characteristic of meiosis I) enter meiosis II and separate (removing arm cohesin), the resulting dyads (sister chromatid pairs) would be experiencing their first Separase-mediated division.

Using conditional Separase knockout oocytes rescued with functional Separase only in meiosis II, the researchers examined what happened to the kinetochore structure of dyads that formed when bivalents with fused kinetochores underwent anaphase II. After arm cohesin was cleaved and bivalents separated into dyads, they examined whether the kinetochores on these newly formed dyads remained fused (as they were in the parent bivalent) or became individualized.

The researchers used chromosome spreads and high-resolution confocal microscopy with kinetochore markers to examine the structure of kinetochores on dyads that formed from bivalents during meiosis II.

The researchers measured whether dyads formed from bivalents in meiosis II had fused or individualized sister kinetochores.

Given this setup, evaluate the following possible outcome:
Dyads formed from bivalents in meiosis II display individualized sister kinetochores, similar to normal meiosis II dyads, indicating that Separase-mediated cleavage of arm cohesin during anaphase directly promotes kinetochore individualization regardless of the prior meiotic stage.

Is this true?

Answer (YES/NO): YES